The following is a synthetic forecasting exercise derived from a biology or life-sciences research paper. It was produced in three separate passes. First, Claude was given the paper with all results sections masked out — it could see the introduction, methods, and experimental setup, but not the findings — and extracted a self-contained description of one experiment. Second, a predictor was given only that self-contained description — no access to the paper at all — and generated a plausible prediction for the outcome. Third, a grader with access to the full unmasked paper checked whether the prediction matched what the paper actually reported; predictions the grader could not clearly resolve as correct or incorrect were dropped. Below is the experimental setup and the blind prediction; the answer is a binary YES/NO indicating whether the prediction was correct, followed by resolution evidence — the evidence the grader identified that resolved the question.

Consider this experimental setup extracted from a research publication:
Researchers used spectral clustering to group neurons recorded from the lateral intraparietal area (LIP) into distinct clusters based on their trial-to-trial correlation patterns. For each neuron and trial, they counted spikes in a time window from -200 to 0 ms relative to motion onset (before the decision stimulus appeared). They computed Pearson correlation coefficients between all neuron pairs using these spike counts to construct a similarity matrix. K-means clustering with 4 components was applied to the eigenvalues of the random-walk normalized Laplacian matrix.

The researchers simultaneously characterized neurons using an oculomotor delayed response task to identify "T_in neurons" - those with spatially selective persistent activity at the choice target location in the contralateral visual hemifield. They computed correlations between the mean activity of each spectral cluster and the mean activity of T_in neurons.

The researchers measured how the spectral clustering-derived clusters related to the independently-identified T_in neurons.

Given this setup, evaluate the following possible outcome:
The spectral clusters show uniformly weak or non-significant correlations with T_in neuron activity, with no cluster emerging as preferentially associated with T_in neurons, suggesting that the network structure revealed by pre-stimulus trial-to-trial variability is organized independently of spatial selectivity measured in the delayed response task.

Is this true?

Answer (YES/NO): NO